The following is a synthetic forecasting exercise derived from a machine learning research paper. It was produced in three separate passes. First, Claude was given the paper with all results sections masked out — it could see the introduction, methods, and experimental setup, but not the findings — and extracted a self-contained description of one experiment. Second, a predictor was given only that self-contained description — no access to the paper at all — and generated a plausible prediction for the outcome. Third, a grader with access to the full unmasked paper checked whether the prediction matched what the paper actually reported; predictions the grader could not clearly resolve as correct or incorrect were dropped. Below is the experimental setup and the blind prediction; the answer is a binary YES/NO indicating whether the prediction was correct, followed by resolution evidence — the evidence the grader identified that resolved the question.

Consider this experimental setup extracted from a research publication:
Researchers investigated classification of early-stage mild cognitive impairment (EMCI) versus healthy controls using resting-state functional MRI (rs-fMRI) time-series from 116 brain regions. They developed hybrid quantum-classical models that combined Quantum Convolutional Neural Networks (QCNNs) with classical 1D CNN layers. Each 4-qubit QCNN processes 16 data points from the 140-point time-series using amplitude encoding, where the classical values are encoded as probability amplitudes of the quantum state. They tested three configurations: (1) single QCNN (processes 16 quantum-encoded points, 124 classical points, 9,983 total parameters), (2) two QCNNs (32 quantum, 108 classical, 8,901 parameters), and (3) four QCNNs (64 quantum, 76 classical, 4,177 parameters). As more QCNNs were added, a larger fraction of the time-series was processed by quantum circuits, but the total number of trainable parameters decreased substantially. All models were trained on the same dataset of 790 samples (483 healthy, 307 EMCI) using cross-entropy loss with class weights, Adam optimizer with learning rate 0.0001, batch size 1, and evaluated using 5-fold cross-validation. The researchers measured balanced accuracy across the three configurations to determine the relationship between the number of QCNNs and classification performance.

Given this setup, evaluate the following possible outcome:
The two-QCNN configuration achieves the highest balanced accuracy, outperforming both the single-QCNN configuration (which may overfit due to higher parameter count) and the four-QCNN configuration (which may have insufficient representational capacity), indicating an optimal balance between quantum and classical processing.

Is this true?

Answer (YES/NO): NO